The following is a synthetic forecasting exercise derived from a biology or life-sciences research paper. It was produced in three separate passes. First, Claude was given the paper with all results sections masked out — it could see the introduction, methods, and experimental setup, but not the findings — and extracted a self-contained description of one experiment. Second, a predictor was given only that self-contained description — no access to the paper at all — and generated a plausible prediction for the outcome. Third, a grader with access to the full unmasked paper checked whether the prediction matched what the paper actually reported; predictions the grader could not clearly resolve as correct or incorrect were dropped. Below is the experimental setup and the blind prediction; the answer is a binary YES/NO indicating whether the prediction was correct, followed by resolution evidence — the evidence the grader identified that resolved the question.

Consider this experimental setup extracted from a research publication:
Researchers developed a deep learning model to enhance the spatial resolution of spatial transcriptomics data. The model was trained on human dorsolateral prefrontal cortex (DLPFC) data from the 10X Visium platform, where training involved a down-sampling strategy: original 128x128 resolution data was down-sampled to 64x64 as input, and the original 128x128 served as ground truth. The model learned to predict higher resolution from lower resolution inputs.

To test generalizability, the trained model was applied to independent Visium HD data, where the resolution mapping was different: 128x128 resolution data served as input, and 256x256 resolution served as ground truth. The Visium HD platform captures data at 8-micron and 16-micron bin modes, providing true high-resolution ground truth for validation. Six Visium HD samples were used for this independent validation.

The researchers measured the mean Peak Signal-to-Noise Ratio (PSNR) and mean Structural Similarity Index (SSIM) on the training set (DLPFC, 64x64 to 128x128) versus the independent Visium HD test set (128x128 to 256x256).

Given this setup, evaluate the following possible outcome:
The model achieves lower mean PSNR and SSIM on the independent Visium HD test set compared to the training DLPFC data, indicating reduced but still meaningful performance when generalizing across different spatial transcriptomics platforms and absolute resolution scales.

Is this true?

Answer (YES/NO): NO